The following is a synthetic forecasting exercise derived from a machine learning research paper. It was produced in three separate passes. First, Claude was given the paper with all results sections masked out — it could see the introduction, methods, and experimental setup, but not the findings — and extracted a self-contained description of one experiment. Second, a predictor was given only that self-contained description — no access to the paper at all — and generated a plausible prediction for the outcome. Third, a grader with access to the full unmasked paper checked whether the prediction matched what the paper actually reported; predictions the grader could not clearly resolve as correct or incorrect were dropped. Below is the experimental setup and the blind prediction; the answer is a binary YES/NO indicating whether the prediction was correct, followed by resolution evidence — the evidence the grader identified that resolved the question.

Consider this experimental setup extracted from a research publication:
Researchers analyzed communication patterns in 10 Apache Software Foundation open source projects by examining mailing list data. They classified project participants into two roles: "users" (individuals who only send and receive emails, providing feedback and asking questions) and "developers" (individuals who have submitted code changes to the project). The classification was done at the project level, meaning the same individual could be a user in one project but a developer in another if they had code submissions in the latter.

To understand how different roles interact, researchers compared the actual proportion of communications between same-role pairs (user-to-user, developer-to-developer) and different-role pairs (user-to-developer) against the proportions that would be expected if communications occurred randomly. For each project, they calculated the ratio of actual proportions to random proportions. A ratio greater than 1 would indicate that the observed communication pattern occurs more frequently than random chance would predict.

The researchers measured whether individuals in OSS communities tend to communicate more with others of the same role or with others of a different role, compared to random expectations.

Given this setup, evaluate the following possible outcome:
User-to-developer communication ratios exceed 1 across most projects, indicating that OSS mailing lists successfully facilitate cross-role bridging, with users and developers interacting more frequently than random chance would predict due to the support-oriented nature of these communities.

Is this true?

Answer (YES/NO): YES